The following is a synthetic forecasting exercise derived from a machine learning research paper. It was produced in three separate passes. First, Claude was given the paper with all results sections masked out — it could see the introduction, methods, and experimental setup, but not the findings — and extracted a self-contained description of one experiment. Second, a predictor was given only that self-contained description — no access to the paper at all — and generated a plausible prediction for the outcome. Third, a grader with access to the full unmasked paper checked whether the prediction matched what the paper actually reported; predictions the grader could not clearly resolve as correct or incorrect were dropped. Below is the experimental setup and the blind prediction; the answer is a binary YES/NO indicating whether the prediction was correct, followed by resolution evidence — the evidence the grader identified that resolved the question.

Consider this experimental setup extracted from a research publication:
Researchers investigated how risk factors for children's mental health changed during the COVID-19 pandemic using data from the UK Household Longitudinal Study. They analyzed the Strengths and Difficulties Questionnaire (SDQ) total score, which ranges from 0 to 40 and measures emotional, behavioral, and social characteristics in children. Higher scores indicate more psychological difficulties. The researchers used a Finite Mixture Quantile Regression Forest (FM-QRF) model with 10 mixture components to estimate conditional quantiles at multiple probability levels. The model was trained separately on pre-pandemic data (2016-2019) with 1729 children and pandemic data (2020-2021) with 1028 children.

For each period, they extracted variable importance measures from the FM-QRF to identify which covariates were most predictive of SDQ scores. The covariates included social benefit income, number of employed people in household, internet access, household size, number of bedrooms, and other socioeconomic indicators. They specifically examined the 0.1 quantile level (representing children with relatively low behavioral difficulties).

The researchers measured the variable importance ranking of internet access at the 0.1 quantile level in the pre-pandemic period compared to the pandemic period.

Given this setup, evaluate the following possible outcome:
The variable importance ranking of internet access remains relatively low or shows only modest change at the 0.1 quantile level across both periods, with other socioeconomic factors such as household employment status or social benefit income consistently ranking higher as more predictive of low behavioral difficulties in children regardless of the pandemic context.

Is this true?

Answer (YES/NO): NO